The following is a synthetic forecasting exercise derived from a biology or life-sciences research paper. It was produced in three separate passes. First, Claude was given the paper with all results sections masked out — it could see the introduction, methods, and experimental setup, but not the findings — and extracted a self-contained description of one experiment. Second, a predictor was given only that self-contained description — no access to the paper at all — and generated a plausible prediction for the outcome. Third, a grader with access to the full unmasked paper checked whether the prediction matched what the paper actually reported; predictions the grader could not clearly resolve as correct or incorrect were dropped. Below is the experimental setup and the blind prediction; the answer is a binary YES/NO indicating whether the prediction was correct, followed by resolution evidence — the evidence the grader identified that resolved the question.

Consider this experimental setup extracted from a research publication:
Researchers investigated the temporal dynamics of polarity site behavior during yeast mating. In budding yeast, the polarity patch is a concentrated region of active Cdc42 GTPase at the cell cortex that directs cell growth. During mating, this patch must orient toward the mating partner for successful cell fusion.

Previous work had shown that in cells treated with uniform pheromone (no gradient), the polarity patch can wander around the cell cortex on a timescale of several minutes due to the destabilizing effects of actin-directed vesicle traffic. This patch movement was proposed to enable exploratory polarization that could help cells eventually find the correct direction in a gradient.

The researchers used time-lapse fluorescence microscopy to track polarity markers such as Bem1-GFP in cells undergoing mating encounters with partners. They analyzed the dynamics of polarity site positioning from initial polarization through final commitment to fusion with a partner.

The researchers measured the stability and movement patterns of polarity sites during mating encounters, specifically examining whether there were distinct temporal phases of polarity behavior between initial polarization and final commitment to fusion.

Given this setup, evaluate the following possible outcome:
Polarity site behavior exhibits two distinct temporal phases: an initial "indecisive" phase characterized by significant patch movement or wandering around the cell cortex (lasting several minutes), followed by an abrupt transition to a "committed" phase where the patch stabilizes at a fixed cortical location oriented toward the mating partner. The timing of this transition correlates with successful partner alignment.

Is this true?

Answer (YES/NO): YES